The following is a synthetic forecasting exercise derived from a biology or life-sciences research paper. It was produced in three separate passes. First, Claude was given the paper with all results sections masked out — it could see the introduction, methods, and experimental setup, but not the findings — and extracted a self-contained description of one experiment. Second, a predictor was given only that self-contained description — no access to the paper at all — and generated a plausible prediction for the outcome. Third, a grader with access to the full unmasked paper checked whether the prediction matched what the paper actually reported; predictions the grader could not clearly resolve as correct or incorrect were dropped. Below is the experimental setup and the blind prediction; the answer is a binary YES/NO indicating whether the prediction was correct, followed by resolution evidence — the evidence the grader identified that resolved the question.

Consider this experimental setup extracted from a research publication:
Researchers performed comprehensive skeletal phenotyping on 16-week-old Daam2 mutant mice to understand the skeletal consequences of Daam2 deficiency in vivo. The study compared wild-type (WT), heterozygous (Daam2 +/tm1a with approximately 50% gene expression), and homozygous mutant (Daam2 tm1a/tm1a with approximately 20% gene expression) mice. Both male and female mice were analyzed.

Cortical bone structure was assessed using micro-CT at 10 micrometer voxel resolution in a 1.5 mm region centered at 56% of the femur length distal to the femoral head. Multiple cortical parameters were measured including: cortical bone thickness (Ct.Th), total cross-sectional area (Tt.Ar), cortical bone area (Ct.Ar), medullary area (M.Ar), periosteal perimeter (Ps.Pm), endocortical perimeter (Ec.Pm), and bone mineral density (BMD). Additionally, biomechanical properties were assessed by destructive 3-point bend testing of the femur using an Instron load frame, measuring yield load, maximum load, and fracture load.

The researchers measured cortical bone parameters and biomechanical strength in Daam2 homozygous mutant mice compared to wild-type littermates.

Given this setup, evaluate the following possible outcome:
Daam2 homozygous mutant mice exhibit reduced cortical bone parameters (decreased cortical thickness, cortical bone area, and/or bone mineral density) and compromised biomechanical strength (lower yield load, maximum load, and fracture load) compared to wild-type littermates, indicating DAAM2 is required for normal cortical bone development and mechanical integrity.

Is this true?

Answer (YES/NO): NO